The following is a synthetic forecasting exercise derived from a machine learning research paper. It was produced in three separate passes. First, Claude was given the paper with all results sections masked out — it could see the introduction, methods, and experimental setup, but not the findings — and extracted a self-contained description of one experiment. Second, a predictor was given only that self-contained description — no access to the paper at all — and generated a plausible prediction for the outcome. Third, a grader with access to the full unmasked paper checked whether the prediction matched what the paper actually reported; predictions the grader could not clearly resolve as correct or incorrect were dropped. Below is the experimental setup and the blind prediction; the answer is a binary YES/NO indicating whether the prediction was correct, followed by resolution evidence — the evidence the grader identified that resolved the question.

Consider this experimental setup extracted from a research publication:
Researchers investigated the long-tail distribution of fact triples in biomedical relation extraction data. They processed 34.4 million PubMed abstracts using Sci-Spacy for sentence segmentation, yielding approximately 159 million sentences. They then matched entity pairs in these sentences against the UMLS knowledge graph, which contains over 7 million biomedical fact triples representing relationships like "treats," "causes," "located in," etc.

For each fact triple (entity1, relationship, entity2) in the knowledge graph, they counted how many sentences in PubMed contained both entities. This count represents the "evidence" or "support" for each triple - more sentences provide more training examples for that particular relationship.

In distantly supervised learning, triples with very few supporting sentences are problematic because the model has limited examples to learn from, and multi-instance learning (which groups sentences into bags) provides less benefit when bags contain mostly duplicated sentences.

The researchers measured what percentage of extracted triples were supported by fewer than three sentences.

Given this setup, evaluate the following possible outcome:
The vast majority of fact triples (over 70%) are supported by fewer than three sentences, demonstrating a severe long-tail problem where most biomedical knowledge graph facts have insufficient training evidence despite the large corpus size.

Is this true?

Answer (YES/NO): NO